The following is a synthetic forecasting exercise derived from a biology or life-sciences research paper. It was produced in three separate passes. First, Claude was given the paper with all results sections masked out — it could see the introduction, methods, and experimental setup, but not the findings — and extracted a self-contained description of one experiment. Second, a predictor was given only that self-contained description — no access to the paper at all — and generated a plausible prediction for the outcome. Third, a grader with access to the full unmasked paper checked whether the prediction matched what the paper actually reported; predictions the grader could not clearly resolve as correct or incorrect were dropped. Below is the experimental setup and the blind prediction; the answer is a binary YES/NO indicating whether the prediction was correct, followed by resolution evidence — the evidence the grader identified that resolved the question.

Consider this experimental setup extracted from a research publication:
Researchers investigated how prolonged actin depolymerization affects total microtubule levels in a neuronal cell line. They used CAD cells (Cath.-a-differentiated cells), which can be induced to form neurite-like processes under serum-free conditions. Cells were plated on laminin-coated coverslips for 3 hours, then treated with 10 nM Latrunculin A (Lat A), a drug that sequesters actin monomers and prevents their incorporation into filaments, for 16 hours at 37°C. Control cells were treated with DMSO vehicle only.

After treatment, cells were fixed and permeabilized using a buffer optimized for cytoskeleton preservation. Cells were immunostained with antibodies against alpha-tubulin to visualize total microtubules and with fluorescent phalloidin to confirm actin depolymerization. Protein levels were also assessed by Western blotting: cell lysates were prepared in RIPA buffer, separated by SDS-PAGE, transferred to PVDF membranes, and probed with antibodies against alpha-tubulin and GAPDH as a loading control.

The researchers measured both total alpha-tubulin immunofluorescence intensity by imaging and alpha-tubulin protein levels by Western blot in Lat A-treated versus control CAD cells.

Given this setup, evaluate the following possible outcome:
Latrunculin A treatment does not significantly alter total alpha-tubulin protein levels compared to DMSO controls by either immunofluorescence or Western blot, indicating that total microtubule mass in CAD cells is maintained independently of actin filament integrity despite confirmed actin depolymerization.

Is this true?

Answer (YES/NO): NO